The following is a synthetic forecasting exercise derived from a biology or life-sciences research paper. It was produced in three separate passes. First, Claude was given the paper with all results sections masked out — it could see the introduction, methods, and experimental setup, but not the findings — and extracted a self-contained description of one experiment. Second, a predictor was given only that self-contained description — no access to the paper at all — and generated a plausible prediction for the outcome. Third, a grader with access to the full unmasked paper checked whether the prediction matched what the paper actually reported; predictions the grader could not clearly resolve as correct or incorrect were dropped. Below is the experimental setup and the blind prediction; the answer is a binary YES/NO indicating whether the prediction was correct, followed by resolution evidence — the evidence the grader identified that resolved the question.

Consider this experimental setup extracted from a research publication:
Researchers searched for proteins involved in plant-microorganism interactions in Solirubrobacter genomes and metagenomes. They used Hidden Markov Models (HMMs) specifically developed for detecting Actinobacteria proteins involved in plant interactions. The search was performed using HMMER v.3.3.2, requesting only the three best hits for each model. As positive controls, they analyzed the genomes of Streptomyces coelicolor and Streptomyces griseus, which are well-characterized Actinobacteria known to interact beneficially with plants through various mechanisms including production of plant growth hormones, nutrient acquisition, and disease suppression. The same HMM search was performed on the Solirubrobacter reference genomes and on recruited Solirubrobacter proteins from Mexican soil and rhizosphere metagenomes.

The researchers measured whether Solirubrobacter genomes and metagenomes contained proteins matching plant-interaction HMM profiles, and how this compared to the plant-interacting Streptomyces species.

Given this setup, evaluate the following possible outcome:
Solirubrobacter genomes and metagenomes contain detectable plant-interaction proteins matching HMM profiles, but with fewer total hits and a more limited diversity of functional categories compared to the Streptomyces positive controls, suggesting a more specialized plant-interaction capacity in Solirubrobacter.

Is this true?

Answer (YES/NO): NO